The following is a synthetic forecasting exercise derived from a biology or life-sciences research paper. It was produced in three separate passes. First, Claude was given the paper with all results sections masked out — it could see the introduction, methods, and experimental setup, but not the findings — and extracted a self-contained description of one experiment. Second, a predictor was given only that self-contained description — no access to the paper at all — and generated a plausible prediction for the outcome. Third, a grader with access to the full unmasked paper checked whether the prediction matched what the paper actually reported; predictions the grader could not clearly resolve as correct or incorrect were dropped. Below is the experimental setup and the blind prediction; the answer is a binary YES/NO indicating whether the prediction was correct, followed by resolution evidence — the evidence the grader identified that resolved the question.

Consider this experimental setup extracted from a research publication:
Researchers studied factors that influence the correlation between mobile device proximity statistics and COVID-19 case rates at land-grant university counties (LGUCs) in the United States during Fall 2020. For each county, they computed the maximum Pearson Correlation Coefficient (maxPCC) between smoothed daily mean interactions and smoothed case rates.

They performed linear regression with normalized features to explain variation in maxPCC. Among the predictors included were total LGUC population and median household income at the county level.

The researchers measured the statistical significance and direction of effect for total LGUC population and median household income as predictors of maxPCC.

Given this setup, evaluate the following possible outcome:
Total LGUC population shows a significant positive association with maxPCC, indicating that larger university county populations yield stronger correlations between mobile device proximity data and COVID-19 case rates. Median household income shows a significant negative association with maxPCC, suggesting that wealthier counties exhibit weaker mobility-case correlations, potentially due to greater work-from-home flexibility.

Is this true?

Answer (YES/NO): NO